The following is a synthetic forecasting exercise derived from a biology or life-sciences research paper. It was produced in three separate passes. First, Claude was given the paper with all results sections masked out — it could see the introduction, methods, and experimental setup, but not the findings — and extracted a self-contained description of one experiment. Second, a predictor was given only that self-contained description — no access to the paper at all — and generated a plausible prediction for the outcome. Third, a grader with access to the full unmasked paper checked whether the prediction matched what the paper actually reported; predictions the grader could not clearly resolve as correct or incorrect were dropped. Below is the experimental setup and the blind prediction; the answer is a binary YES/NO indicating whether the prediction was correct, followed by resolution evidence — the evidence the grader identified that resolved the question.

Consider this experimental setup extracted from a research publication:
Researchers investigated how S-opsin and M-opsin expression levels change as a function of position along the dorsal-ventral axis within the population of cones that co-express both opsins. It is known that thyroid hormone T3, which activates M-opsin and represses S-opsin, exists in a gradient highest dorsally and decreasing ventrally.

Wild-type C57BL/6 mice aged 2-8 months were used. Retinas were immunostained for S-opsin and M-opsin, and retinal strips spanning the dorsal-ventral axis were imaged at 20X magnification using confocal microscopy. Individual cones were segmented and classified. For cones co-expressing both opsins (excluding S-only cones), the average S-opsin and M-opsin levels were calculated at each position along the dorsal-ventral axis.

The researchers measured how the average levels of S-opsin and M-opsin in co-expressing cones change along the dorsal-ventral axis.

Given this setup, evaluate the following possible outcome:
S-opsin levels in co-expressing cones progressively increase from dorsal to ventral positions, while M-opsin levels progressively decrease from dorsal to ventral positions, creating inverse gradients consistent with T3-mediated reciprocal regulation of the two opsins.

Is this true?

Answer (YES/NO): YES